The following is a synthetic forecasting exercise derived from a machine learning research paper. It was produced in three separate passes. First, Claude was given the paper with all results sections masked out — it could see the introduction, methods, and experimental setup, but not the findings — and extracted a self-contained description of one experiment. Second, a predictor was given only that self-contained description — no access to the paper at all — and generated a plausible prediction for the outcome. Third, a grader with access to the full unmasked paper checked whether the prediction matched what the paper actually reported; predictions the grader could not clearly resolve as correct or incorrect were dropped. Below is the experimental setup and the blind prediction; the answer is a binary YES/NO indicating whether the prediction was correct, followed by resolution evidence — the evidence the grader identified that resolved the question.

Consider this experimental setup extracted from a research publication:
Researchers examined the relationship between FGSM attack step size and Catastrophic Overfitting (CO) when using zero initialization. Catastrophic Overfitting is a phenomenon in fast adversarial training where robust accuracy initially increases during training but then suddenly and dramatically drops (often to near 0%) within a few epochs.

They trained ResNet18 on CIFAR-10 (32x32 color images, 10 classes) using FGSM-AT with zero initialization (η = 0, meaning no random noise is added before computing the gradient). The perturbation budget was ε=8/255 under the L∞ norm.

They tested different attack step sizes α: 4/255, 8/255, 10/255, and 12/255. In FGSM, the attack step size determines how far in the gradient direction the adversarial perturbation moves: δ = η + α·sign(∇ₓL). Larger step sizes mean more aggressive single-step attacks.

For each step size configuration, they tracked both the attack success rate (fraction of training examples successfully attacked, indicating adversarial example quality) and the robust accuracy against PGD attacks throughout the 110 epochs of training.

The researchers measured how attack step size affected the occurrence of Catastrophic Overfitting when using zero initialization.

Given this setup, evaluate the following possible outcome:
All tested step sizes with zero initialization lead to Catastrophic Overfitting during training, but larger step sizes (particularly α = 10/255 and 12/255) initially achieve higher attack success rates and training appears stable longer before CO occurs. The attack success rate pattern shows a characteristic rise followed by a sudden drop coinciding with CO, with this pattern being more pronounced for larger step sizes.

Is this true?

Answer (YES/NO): NO